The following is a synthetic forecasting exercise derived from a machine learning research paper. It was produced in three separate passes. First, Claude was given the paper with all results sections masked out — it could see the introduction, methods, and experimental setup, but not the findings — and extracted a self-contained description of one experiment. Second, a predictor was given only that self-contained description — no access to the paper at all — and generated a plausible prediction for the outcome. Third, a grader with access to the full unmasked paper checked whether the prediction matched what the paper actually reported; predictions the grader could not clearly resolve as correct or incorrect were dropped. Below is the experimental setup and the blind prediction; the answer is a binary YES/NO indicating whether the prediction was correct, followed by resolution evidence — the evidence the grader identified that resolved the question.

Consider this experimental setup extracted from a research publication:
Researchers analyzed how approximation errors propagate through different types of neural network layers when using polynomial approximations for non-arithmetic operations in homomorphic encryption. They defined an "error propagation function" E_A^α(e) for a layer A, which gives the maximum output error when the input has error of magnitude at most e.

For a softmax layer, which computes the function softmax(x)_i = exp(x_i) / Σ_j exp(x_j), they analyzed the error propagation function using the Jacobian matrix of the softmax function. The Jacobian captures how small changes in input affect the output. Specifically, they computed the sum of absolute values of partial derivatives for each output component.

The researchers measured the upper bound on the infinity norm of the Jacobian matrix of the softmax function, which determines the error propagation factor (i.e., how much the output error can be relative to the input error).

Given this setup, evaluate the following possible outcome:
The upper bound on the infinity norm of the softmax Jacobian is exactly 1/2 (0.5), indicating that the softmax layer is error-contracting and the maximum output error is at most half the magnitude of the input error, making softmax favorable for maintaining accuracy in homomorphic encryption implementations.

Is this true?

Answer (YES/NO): YES